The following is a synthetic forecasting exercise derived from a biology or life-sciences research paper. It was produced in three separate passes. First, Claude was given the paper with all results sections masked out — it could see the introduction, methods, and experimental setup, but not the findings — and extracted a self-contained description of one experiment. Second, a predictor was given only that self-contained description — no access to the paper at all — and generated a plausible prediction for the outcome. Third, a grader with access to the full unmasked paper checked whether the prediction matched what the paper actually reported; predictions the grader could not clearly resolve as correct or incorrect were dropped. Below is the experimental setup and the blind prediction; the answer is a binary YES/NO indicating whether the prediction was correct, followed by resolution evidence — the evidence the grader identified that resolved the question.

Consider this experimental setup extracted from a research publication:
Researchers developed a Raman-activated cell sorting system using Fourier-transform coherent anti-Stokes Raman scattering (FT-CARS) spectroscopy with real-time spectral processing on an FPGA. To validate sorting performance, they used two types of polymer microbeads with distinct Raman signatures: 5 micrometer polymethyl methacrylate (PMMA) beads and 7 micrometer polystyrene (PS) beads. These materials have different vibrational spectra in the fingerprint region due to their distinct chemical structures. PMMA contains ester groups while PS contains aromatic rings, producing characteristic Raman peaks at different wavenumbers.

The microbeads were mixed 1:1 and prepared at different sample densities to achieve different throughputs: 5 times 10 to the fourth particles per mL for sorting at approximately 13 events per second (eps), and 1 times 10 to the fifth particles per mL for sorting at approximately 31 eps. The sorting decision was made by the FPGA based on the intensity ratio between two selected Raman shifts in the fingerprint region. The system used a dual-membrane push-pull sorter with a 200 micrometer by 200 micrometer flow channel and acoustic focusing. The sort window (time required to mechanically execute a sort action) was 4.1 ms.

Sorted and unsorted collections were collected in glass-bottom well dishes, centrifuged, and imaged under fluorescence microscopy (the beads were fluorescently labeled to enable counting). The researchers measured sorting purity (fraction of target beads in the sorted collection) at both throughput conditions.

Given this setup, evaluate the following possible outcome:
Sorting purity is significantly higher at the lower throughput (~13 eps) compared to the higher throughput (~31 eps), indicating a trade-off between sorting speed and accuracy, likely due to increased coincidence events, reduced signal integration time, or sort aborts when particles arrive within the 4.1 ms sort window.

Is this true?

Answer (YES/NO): YES